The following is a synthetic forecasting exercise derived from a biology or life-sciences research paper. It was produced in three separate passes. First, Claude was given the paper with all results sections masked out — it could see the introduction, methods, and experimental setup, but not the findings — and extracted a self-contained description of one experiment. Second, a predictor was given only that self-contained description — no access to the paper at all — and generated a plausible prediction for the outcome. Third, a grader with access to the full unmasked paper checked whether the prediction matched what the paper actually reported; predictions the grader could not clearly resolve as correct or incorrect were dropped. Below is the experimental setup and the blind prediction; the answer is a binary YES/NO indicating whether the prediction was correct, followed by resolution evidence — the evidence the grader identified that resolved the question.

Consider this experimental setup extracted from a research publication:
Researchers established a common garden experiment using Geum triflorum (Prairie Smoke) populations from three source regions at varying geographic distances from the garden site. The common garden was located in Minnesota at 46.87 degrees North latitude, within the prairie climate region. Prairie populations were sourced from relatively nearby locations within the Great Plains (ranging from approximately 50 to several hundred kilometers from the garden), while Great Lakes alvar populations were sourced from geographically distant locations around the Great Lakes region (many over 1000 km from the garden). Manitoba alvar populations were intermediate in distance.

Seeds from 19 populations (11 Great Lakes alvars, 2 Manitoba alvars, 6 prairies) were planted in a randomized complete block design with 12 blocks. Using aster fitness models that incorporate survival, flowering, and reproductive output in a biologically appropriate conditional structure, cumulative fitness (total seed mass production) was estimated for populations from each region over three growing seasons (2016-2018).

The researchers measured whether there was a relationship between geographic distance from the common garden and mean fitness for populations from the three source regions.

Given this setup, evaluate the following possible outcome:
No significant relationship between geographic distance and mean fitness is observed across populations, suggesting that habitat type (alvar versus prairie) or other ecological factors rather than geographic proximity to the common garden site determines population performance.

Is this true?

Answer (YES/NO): YES